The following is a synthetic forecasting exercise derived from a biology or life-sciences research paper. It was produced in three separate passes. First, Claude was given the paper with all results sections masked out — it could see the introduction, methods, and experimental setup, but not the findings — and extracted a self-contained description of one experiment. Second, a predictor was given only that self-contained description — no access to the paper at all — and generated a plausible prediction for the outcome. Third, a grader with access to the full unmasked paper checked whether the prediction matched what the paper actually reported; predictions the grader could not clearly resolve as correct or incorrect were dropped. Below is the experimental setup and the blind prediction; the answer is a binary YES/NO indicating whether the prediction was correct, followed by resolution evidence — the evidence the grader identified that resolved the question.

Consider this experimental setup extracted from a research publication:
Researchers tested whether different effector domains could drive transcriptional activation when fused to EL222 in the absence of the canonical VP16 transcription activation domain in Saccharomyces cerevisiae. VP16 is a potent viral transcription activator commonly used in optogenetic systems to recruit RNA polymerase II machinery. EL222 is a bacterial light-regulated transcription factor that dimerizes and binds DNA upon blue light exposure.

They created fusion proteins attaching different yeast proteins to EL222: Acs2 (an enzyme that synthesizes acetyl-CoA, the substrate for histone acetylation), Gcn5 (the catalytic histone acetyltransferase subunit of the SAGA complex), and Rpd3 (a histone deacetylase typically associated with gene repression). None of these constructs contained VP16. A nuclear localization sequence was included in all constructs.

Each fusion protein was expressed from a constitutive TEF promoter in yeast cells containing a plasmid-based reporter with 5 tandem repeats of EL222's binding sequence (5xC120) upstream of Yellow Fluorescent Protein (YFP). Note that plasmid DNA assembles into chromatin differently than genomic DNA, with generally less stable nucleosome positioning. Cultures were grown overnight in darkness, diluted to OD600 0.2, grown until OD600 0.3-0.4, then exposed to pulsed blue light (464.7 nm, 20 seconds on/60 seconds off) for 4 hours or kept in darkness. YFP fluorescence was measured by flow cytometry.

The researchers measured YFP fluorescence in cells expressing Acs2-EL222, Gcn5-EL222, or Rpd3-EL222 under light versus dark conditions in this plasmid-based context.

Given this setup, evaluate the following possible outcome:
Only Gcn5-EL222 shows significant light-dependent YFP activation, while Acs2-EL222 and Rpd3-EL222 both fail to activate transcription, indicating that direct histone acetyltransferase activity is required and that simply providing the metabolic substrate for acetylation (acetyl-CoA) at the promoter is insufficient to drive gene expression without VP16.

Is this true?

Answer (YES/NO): NO